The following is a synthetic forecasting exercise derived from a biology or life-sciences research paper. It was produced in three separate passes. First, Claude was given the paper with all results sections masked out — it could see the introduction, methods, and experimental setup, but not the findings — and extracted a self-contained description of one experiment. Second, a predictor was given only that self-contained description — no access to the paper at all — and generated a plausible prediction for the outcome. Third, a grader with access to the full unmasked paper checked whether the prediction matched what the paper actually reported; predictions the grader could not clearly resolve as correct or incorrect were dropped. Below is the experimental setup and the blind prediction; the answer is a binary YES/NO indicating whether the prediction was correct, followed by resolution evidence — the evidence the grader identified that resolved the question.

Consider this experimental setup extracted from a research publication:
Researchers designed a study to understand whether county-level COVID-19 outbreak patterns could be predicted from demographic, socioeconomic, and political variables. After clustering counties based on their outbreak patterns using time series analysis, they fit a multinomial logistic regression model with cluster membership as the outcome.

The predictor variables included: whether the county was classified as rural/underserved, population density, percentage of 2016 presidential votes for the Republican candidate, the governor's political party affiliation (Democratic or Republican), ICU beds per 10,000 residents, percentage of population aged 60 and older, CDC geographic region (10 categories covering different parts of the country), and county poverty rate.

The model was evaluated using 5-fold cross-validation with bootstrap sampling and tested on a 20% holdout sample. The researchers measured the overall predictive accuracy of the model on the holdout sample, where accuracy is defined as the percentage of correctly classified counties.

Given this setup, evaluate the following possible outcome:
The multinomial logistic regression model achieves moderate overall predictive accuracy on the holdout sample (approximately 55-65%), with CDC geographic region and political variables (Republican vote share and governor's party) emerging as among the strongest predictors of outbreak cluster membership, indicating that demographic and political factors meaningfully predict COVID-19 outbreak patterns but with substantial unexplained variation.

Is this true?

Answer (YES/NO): NO